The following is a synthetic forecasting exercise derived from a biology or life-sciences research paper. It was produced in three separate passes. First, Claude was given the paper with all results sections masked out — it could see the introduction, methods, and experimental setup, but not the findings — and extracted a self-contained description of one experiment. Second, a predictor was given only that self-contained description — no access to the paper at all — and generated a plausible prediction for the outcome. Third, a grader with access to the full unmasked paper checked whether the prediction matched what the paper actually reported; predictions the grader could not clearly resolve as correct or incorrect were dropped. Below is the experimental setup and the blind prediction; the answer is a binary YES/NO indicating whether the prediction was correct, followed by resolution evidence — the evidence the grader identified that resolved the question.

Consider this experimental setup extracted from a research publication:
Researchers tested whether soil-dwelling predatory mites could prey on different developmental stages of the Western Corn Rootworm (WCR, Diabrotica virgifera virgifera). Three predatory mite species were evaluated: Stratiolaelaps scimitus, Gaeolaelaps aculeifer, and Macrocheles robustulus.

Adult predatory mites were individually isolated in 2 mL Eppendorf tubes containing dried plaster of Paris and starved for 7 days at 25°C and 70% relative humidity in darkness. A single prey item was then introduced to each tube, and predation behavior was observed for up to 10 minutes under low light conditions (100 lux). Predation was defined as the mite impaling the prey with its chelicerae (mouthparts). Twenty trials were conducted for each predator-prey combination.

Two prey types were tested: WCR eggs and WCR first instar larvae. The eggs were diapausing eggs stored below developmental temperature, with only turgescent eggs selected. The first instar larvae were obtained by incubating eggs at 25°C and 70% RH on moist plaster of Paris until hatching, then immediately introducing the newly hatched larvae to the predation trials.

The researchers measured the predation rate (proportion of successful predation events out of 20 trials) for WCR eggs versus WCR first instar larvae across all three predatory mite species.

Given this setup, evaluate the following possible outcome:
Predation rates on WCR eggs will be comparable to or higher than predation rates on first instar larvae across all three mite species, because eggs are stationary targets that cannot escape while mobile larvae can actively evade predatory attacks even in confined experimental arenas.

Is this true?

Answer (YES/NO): NO